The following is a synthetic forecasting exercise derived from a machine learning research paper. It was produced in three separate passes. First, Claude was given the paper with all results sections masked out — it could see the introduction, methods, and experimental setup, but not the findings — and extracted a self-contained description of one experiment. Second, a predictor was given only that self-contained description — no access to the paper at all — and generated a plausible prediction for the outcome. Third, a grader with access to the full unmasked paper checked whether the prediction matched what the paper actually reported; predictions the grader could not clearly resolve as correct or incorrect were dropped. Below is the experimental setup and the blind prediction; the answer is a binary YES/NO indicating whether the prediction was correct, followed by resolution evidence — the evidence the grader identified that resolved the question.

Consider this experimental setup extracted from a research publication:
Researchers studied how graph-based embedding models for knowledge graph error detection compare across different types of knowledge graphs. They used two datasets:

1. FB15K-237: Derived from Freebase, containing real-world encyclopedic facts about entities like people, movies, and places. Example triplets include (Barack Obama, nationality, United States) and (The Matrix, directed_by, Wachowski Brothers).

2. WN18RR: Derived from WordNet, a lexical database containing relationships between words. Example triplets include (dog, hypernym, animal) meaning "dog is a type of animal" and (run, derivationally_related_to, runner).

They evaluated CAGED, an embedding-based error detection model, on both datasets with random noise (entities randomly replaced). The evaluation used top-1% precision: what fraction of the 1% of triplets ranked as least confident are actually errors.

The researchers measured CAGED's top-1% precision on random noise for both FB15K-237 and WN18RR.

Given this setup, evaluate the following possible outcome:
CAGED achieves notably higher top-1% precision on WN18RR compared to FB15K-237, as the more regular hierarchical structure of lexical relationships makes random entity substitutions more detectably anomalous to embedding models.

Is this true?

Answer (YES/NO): NO